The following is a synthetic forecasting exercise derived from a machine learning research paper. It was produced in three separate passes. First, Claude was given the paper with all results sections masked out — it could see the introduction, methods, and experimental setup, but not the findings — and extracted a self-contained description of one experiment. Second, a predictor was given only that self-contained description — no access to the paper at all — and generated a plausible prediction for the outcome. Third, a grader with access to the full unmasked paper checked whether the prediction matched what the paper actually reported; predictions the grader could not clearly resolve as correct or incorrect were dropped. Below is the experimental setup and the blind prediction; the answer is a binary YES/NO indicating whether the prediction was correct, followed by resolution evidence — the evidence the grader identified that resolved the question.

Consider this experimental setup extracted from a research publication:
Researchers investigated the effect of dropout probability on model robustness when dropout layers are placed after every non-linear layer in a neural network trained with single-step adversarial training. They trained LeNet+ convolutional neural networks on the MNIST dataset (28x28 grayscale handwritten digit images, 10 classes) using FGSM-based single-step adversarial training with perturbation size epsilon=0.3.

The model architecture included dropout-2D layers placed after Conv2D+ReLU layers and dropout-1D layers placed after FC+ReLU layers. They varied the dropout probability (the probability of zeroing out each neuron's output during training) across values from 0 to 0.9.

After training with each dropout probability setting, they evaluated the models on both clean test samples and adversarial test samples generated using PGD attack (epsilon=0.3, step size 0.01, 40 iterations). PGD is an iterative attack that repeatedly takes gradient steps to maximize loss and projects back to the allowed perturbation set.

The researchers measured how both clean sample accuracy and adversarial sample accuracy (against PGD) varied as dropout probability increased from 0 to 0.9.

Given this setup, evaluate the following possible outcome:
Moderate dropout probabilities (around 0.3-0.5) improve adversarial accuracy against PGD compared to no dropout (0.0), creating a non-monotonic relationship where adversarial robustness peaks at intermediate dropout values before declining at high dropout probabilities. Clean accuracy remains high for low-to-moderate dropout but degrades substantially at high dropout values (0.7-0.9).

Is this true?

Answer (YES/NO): YES